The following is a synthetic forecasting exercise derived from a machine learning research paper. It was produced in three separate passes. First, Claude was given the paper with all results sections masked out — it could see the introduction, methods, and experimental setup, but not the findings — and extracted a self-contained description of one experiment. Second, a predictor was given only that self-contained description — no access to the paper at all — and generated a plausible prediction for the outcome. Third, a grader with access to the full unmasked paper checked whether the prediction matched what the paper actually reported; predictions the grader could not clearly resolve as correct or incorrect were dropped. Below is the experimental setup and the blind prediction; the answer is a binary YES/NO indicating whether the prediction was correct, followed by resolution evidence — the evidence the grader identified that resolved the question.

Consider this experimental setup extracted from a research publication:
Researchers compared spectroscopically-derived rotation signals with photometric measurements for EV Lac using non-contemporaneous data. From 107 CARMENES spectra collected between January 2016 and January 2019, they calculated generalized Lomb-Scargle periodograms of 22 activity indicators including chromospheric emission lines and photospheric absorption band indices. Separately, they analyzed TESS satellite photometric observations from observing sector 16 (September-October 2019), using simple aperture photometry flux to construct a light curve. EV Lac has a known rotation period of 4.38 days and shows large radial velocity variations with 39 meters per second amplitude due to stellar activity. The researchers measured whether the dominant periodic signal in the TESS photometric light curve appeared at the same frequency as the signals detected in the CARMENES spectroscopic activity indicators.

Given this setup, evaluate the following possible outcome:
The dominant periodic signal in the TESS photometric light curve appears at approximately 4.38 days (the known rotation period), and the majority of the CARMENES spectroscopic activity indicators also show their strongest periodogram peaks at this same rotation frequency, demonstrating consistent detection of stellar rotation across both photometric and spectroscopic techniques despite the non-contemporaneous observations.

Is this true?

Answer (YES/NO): NO